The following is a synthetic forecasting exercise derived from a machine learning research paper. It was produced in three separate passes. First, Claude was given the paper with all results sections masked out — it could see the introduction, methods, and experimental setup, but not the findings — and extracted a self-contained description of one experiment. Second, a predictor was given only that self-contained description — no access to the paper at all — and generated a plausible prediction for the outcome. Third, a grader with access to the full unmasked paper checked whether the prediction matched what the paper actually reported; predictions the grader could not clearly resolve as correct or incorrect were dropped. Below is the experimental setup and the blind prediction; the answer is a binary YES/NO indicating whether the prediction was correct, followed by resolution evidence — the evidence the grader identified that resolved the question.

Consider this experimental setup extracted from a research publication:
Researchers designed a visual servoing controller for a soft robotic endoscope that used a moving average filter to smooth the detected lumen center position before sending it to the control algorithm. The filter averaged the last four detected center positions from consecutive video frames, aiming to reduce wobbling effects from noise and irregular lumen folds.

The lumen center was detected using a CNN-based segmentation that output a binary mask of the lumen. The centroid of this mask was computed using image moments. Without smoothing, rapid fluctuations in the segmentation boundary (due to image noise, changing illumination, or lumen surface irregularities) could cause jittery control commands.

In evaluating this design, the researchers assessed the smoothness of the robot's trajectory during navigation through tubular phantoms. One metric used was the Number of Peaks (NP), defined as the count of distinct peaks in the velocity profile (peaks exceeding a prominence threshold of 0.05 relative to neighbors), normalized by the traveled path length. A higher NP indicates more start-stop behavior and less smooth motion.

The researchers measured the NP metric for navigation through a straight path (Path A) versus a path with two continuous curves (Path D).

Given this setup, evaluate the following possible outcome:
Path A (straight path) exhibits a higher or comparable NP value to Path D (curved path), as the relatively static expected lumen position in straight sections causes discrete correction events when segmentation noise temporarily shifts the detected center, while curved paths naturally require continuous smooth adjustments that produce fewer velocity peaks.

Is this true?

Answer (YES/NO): NO